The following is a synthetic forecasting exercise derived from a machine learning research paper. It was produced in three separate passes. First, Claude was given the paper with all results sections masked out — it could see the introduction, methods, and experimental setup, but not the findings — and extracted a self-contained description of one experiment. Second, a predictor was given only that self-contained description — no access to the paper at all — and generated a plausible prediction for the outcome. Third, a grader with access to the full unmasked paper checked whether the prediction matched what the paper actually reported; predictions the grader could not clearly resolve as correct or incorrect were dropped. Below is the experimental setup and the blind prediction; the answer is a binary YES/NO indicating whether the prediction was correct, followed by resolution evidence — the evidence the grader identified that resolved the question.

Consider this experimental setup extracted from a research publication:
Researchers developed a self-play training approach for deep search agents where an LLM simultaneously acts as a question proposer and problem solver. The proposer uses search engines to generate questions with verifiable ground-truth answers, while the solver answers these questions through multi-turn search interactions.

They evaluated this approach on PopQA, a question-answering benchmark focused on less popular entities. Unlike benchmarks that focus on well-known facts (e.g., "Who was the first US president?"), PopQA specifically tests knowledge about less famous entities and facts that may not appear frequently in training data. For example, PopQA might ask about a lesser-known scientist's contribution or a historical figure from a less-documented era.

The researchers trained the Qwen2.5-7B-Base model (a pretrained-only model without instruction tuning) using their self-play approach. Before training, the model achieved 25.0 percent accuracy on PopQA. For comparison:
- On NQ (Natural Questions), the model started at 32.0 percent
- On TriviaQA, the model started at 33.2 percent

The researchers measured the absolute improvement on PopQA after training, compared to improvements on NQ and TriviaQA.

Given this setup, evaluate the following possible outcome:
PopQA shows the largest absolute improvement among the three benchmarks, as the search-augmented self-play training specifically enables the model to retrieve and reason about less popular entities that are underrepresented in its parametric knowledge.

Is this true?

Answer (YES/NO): NO